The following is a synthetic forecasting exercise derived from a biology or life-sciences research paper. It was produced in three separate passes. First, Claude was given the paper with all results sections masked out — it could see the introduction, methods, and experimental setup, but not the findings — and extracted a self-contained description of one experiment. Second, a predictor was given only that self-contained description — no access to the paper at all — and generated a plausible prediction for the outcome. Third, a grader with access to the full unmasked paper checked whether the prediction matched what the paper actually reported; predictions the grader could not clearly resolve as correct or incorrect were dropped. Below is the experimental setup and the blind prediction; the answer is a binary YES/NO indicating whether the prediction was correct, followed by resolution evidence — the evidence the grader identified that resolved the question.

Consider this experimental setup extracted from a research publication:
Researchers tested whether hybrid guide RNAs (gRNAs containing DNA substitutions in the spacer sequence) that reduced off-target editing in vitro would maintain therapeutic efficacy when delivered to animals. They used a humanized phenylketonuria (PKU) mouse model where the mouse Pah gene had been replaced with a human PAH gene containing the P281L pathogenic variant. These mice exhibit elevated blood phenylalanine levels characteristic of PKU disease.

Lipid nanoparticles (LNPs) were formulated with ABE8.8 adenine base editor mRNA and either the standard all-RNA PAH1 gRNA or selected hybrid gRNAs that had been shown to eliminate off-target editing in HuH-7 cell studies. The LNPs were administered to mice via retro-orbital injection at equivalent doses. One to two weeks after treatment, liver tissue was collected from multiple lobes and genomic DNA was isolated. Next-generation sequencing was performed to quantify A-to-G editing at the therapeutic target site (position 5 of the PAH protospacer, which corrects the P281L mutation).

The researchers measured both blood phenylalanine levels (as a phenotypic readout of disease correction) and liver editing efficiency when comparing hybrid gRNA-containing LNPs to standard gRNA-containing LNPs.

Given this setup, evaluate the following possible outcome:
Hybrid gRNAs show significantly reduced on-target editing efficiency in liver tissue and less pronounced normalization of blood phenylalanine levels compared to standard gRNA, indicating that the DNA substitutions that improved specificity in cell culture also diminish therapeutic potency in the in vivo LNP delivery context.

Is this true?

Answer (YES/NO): NO